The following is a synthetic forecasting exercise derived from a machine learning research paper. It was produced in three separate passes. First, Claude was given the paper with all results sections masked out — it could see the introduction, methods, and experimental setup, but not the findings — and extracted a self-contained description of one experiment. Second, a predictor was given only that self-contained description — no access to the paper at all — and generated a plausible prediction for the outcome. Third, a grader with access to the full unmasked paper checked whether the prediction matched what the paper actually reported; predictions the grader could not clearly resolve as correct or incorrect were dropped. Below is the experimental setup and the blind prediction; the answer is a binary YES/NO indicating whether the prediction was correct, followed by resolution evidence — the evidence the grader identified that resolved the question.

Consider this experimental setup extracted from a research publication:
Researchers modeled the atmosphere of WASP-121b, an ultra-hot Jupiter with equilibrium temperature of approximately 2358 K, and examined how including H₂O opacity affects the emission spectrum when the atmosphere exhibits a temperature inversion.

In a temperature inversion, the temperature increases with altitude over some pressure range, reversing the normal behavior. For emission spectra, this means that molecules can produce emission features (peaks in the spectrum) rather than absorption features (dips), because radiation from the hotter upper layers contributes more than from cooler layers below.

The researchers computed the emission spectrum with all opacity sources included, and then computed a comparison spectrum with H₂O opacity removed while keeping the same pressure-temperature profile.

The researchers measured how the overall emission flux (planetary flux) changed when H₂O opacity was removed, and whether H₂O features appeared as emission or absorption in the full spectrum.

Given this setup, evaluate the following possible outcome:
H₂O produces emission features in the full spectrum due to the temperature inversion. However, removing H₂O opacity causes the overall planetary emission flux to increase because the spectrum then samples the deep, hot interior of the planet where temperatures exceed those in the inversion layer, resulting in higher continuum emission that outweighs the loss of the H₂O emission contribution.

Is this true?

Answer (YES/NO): NO